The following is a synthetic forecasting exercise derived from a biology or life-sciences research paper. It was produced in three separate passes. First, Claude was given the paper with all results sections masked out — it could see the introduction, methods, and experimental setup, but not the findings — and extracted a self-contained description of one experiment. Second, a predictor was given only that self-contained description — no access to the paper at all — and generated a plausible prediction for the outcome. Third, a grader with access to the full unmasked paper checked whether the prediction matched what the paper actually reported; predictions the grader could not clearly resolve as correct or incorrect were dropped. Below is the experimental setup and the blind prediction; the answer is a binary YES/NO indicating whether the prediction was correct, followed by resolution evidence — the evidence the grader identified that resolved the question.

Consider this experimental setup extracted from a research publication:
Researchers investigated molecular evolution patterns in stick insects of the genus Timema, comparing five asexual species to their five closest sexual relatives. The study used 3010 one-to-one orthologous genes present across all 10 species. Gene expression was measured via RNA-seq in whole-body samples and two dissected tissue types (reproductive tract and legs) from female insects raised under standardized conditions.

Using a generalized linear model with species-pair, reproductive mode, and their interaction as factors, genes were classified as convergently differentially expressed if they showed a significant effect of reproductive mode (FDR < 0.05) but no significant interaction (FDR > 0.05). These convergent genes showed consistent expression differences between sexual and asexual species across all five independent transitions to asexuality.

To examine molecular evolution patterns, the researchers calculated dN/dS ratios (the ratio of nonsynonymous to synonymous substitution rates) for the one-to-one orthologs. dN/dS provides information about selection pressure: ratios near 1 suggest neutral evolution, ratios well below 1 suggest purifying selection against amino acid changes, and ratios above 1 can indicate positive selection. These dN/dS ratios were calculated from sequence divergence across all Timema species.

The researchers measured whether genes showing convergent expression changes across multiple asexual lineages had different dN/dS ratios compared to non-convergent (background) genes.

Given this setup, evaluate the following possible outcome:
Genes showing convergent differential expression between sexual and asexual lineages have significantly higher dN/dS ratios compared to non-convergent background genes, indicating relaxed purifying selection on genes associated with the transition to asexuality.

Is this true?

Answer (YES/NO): NO